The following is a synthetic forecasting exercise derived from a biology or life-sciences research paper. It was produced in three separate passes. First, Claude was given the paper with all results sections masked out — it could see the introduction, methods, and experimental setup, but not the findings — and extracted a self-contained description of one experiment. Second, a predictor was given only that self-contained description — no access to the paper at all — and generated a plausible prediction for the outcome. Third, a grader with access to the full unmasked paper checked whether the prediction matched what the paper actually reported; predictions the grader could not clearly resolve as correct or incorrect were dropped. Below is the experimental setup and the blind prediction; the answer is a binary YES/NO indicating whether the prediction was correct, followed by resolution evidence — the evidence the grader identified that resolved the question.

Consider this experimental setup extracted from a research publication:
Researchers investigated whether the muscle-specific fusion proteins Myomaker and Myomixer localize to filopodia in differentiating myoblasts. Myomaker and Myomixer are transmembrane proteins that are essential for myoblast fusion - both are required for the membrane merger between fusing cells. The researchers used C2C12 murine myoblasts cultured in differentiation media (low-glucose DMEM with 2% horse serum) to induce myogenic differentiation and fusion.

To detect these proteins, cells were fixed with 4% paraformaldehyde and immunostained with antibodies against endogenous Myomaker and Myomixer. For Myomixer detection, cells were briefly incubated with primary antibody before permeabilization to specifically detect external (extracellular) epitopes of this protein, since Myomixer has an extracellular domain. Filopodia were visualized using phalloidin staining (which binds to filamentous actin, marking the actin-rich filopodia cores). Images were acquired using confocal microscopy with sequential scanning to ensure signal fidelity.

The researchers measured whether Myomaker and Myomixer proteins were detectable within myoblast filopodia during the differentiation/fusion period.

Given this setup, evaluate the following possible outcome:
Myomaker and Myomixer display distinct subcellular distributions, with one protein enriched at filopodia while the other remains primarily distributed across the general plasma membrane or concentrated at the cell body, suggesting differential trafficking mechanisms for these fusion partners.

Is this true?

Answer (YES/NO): NO